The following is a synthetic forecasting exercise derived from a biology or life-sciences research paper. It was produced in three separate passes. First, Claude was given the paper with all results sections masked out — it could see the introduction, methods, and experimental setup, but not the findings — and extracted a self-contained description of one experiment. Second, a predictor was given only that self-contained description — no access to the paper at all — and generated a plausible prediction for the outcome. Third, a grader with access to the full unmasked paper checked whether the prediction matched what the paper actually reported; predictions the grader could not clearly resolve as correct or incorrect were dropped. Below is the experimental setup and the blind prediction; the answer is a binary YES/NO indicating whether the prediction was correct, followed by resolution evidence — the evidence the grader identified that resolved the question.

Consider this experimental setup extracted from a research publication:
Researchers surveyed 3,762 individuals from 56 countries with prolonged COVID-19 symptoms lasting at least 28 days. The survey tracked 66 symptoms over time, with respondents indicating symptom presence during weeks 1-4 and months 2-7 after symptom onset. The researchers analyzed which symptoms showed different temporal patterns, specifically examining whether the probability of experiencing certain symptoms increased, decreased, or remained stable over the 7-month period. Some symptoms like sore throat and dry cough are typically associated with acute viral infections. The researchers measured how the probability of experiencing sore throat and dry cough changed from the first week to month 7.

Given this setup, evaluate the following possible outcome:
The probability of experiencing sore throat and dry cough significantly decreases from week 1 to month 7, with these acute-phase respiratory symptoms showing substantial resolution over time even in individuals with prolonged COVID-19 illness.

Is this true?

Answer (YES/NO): YES